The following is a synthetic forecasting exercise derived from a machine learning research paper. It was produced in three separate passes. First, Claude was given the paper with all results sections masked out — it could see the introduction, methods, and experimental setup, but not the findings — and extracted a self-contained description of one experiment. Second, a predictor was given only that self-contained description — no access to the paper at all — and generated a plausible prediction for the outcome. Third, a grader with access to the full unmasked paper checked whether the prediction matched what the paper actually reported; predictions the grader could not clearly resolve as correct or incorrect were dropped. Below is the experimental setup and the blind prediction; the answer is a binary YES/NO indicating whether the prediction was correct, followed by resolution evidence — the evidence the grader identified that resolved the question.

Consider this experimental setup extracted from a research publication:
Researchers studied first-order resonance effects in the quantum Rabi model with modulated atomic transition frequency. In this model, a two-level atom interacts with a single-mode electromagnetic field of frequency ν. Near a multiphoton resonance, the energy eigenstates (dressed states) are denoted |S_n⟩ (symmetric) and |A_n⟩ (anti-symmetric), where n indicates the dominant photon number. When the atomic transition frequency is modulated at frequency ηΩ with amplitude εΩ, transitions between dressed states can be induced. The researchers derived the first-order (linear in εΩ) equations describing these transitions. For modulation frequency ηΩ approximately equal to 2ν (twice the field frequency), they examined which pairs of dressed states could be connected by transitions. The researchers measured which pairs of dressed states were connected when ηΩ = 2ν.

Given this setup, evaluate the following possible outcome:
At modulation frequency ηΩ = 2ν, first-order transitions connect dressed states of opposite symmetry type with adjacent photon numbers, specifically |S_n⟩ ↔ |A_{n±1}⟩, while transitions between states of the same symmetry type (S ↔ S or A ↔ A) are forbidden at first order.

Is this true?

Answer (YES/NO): NO